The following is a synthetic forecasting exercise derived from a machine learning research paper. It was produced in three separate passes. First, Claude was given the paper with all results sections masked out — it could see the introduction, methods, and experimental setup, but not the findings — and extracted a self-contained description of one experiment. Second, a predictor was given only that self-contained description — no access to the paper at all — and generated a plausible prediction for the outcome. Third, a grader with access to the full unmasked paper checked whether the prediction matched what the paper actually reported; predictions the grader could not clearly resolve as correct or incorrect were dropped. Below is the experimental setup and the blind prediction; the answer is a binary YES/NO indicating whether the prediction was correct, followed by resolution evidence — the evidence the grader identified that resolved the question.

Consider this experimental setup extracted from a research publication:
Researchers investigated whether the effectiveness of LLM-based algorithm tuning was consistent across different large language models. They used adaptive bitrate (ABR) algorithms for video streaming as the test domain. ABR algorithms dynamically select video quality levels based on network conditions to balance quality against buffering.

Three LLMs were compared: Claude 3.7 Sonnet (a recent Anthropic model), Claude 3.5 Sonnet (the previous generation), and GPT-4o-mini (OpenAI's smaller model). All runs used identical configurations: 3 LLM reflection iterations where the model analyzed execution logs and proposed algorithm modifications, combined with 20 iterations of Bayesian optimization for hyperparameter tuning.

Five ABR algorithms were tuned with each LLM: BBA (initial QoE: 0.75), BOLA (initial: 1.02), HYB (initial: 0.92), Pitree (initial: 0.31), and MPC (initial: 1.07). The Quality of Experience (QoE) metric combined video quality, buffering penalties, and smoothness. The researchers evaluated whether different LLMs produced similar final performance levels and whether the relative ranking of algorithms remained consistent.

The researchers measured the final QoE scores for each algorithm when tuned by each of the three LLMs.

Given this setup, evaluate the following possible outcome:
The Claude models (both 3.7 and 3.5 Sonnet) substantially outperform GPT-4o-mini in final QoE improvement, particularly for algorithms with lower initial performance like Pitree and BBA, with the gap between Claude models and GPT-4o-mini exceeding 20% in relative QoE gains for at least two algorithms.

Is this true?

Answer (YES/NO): NO